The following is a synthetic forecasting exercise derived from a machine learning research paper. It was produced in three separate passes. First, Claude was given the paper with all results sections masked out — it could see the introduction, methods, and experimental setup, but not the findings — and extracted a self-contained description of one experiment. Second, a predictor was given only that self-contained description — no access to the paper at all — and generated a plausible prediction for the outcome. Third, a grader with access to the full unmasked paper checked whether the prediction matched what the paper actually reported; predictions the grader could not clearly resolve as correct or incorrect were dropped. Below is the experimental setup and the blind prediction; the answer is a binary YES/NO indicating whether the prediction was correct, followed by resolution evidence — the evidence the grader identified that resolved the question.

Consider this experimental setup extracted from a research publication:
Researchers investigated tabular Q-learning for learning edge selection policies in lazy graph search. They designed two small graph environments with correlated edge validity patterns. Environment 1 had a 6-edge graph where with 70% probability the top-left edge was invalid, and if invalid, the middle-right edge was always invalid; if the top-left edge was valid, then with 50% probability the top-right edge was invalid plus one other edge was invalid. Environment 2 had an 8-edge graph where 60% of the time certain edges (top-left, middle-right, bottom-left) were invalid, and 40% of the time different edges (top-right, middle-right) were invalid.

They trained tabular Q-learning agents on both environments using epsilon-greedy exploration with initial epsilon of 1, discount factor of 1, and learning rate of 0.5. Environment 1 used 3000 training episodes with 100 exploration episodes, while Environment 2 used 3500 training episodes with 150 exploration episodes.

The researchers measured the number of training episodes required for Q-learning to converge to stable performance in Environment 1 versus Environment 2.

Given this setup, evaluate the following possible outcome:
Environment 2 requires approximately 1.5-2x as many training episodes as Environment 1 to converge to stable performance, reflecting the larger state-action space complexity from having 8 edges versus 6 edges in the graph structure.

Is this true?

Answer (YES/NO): NO